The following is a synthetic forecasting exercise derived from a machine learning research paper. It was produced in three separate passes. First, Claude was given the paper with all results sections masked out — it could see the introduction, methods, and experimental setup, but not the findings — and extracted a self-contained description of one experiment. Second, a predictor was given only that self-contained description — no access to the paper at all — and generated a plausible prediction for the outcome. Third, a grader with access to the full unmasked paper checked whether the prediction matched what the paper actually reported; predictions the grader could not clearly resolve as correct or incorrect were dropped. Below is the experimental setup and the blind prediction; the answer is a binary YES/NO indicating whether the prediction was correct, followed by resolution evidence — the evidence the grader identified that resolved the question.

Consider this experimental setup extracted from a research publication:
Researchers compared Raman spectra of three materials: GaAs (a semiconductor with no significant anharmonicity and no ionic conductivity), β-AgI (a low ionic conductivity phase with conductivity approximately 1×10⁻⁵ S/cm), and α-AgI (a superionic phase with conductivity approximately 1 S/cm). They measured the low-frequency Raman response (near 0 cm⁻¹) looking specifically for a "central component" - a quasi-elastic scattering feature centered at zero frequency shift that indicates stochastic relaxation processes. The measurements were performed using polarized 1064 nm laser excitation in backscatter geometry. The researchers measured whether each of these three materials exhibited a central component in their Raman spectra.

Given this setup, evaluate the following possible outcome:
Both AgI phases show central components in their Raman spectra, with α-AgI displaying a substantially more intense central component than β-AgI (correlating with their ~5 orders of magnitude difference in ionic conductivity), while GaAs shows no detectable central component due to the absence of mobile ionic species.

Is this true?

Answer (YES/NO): NO